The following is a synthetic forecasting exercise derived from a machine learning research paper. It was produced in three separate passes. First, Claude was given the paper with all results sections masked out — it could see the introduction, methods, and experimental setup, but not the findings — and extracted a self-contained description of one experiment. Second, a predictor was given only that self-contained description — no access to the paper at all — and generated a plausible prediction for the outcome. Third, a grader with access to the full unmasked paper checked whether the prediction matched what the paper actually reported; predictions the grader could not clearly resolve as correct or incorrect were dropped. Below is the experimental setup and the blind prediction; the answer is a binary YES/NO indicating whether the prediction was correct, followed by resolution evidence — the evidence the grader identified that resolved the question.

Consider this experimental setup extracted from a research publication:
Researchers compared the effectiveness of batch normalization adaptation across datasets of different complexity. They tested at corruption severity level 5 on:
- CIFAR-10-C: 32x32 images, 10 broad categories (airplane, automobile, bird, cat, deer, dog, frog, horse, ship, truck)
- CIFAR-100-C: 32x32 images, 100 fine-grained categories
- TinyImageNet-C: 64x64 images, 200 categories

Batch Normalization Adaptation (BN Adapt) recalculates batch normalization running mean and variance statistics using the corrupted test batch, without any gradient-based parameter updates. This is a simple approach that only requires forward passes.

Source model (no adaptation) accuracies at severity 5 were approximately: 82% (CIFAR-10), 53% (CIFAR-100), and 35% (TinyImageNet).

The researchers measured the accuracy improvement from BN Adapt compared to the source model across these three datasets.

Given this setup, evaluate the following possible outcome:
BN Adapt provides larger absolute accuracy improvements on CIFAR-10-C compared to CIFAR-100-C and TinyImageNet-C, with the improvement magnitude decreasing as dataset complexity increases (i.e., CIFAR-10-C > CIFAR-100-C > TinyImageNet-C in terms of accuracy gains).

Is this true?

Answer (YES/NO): NO